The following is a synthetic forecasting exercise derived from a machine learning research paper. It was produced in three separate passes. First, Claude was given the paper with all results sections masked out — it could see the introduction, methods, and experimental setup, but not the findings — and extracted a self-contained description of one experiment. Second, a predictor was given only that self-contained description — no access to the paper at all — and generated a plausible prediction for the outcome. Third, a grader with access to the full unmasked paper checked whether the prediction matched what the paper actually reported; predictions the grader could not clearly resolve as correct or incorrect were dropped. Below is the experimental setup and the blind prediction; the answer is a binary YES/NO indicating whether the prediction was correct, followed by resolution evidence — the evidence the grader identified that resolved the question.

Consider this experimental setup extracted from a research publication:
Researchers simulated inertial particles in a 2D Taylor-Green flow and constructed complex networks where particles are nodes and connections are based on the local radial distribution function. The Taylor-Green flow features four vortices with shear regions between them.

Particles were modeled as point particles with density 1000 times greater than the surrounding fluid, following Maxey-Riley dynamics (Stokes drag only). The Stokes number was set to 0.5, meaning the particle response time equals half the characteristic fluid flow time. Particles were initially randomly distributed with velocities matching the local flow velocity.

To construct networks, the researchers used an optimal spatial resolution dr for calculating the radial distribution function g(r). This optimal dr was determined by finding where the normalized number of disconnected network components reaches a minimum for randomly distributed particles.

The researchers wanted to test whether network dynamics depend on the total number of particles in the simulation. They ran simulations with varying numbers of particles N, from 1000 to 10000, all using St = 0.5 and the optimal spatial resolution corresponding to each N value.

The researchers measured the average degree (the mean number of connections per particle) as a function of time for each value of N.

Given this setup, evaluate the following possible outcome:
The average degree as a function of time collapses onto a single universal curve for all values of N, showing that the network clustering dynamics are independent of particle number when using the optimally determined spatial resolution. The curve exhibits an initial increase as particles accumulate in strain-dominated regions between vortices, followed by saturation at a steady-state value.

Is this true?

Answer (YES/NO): YES